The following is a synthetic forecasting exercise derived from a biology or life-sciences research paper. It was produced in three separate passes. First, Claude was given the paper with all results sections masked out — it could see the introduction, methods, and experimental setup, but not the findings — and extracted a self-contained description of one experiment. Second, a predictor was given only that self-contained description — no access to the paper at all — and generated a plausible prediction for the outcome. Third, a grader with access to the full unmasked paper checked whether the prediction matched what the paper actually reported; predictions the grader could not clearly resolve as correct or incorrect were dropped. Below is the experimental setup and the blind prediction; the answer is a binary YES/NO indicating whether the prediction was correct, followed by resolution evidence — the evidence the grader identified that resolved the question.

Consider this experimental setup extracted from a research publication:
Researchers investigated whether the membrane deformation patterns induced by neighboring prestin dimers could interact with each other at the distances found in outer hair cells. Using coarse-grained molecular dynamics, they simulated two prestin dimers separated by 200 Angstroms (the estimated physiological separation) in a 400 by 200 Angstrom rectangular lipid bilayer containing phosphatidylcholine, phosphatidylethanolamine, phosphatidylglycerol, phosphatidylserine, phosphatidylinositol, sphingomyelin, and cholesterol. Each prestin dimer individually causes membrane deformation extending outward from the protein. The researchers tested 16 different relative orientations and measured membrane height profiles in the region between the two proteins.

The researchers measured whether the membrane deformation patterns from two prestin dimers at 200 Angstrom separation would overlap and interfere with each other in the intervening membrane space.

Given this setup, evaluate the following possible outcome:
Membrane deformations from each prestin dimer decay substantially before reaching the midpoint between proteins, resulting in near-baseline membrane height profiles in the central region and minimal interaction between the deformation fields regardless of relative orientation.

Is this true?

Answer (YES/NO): NO